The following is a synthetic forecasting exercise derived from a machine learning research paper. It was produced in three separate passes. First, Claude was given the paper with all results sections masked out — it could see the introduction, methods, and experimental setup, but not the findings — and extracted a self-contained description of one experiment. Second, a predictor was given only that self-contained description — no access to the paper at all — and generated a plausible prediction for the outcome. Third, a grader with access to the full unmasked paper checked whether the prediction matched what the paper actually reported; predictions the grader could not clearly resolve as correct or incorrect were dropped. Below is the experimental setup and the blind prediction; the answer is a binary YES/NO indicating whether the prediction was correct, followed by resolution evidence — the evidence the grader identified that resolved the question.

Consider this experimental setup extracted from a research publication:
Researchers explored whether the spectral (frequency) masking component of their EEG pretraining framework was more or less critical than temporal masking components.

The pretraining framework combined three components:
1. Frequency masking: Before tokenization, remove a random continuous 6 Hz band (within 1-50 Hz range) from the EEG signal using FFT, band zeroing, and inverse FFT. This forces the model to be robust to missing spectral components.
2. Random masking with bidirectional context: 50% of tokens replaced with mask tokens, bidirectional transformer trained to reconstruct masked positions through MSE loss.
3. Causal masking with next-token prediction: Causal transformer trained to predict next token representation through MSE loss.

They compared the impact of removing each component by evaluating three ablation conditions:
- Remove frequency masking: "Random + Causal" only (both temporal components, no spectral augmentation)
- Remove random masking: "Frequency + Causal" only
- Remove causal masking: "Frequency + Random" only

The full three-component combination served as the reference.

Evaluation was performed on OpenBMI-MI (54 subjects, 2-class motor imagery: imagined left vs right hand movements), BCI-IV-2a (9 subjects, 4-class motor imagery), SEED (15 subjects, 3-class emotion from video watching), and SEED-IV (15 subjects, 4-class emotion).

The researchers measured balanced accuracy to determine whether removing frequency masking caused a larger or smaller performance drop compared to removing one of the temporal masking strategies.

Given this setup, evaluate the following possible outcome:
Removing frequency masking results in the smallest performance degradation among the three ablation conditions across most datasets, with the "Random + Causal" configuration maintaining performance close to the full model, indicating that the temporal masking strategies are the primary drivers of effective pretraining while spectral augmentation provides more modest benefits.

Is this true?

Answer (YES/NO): NO